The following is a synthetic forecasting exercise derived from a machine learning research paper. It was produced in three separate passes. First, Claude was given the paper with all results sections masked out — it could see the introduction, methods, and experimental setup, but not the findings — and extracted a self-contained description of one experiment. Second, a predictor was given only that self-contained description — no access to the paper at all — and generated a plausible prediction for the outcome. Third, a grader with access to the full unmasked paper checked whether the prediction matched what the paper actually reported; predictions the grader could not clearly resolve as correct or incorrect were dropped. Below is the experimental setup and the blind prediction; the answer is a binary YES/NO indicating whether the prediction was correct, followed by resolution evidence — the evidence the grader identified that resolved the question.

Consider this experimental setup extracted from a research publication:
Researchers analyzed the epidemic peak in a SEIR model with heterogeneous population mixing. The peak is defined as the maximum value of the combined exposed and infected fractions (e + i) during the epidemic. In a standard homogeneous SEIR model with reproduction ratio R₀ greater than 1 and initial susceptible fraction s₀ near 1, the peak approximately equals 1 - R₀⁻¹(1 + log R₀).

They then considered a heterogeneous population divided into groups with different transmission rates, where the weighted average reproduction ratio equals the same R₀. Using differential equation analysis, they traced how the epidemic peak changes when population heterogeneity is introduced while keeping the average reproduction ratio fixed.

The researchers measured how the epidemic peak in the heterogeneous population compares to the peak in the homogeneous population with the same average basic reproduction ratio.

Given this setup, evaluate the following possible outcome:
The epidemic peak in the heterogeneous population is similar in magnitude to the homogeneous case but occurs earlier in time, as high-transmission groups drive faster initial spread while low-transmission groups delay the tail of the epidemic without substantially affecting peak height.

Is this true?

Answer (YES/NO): NO